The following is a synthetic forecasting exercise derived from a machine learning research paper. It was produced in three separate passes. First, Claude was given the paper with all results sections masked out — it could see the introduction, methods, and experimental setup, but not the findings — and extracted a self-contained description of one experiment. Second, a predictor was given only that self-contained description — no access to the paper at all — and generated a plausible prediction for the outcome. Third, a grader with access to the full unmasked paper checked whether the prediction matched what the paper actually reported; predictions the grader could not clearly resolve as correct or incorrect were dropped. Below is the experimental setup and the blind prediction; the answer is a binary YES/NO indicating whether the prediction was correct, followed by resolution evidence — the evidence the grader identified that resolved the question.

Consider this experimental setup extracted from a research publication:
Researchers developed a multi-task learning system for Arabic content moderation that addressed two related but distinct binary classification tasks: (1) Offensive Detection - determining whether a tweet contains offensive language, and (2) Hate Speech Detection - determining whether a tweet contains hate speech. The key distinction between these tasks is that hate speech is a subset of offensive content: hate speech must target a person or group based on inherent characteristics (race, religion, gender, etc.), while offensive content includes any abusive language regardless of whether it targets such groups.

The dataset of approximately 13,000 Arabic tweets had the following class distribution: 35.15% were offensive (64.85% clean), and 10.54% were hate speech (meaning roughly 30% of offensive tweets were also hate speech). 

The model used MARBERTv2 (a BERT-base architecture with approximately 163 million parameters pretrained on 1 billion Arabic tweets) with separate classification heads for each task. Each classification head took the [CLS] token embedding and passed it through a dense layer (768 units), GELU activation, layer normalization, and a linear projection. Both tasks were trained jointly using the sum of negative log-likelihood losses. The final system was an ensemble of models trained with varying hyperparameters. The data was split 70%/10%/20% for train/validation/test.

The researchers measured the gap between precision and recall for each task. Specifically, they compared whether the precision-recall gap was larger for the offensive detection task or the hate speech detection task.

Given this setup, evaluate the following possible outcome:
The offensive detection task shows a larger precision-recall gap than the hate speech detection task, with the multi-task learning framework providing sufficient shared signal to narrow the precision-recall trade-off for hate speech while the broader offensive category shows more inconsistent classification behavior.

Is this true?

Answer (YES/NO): NO